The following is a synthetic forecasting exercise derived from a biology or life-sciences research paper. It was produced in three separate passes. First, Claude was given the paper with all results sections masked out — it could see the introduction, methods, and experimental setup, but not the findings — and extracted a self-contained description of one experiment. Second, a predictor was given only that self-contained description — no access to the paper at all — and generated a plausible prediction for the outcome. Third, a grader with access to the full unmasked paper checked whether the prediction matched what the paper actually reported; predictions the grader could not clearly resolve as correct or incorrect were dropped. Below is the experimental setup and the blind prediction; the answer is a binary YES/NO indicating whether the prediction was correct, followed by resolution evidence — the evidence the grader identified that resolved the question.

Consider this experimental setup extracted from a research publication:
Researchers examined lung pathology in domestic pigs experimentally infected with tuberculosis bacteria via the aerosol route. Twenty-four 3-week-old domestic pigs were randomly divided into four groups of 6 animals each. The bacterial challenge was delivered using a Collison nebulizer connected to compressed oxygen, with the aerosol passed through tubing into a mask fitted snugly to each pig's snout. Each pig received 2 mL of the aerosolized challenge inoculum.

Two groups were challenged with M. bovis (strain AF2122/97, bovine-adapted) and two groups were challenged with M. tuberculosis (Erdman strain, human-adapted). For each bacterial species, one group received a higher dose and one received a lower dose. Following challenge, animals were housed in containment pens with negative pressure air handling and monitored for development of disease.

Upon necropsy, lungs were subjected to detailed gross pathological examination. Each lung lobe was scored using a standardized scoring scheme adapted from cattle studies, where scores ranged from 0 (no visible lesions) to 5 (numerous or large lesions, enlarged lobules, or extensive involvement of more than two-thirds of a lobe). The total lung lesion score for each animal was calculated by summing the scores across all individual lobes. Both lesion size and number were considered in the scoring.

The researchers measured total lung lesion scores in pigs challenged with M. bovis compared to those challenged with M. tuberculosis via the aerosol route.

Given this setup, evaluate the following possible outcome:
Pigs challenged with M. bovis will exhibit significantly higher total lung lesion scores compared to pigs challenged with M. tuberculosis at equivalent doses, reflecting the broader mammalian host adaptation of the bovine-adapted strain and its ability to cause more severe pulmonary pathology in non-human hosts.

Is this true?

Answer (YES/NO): NO